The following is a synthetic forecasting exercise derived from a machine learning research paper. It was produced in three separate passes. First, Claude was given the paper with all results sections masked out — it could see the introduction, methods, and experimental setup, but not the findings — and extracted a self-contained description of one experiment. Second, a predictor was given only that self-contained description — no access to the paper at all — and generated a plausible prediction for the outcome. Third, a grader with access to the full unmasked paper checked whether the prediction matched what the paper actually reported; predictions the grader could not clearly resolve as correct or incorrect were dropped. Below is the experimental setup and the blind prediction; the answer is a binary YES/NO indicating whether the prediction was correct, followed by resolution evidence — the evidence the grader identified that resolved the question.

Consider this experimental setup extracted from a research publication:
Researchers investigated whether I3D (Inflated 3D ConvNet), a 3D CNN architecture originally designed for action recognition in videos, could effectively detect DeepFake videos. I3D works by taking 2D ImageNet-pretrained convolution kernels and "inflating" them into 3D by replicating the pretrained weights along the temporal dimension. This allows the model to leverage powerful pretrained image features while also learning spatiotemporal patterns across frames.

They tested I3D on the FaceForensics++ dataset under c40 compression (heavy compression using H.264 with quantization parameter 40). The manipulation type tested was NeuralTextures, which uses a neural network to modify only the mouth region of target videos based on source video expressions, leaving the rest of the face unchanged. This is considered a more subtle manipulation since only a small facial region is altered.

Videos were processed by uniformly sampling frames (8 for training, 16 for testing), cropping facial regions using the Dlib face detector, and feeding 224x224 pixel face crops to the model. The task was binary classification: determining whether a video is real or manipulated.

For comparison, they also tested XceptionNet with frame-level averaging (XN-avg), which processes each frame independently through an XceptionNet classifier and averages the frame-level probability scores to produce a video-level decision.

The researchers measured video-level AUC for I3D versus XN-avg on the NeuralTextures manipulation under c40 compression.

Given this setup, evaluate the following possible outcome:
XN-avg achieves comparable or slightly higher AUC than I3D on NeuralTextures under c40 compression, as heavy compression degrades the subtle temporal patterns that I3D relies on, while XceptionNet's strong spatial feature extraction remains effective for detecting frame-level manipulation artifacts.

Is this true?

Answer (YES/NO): NO